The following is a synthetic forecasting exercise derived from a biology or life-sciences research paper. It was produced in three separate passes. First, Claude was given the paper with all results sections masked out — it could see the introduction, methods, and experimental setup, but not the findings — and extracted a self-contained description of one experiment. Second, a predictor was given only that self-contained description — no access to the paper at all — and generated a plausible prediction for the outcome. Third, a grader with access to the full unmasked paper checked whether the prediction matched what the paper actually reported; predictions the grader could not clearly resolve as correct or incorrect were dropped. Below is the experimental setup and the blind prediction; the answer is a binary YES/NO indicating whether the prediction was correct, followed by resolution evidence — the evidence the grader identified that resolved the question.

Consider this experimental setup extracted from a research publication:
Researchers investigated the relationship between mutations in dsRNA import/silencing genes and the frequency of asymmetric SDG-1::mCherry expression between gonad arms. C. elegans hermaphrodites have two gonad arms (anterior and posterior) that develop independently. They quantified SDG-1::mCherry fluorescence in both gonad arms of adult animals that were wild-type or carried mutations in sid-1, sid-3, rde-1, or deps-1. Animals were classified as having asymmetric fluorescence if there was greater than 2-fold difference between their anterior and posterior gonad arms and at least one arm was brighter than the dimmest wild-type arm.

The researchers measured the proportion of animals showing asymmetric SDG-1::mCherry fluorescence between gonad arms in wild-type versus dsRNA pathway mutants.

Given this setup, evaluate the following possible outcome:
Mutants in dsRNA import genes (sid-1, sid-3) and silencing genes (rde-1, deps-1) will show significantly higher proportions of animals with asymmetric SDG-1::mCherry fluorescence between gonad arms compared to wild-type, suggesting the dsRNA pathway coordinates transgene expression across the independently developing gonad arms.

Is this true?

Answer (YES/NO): NO